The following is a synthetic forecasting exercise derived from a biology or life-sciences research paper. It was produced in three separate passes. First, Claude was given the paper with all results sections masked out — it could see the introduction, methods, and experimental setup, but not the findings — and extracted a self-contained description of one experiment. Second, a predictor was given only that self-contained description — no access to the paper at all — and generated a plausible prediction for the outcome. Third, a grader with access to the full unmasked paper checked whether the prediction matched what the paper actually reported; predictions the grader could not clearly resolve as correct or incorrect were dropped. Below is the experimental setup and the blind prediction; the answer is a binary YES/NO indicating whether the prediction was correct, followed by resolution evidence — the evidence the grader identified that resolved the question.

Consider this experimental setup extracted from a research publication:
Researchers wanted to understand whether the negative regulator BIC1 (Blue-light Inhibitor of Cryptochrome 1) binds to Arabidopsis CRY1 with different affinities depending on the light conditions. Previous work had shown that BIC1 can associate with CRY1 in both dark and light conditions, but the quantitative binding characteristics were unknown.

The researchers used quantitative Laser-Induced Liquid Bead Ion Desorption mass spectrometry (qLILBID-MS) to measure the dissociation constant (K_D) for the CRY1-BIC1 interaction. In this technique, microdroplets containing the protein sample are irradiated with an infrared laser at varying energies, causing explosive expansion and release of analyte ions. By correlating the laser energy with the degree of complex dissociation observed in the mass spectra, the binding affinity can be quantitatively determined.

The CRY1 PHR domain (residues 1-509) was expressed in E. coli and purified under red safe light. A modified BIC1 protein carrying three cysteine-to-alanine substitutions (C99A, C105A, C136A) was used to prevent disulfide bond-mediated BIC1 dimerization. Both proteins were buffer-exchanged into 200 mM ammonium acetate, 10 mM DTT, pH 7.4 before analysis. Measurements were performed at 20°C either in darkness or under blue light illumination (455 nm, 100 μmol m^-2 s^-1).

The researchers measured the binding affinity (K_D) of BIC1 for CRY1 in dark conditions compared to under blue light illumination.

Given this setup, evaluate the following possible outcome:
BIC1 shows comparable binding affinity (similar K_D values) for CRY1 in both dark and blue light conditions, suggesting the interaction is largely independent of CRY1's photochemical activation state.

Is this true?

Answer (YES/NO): NO